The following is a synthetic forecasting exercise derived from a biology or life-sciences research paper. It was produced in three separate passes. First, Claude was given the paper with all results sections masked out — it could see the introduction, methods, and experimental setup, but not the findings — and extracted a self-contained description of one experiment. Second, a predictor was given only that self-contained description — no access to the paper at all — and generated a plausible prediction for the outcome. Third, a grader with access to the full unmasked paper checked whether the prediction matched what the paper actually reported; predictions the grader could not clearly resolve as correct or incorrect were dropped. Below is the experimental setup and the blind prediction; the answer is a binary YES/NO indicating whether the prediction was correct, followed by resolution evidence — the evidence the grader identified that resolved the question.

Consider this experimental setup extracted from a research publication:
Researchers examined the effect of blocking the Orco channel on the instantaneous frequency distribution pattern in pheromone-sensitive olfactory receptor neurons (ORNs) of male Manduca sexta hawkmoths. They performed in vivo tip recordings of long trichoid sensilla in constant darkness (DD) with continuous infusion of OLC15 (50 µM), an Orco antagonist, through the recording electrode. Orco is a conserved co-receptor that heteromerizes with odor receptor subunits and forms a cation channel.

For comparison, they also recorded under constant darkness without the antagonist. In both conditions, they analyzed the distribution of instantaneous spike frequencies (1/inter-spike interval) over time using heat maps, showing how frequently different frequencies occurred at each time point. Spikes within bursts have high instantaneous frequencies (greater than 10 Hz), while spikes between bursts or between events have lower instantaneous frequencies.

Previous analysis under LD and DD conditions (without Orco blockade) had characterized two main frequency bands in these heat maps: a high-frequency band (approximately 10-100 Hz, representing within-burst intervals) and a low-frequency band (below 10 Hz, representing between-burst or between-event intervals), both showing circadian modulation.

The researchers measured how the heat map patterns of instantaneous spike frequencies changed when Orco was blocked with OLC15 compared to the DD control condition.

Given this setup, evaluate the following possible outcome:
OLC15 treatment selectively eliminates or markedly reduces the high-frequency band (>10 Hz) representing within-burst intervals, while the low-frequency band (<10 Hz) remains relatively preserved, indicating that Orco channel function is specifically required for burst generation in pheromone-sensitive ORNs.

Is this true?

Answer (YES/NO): NO